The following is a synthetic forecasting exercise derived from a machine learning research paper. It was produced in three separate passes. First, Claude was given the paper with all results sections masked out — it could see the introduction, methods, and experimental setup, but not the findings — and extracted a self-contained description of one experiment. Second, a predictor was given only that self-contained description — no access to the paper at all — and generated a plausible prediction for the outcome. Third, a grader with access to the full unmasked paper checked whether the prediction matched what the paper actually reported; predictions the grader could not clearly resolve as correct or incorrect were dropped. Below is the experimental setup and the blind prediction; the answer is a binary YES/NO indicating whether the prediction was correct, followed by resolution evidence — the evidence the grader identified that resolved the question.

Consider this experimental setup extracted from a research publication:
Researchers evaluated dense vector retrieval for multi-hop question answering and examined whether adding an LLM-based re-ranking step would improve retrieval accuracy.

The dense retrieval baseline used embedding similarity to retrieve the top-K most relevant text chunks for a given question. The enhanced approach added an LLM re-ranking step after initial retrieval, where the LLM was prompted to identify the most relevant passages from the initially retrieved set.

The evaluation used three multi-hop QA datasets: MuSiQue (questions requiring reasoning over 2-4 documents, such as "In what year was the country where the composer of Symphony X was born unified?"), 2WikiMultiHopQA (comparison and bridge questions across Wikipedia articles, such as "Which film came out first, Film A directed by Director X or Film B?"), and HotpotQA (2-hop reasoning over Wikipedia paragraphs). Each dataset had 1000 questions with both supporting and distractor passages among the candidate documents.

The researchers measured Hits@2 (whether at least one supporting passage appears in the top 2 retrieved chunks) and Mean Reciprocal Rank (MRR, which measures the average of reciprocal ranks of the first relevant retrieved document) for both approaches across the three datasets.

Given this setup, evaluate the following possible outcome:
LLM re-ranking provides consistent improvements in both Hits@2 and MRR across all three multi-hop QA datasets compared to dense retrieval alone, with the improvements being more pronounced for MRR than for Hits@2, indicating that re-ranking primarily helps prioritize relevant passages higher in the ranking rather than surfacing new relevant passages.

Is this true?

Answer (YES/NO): NO